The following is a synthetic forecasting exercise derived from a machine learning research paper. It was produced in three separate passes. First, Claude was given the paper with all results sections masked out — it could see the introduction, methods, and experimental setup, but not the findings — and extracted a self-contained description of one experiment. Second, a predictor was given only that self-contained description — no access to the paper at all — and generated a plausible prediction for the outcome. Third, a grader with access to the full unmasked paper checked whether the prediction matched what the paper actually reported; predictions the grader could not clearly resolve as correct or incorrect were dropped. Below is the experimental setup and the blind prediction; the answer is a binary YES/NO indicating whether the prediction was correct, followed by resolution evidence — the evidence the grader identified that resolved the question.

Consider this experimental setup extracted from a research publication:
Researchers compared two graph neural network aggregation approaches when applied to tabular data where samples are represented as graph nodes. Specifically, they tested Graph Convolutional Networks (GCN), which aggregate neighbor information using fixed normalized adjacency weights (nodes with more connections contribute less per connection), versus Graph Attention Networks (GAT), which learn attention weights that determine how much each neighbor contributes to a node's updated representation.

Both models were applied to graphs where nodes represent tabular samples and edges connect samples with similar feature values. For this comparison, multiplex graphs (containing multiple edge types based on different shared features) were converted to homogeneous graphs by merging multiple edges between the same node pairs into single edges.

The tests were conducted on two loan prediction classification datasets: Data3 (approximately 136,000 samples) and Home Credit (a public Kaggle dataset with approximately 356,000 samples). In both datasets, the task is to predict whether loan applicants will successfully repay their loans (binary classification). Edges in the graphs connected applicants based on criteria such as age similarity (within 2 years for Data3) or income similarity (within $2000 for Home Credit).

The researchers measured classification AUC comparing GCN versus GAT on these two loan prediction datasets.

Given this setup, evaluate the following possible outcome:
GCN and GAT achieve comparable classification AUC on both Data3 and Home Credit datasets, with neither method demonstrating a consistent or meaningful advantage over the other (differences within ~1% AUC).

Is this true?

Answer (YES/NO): NO